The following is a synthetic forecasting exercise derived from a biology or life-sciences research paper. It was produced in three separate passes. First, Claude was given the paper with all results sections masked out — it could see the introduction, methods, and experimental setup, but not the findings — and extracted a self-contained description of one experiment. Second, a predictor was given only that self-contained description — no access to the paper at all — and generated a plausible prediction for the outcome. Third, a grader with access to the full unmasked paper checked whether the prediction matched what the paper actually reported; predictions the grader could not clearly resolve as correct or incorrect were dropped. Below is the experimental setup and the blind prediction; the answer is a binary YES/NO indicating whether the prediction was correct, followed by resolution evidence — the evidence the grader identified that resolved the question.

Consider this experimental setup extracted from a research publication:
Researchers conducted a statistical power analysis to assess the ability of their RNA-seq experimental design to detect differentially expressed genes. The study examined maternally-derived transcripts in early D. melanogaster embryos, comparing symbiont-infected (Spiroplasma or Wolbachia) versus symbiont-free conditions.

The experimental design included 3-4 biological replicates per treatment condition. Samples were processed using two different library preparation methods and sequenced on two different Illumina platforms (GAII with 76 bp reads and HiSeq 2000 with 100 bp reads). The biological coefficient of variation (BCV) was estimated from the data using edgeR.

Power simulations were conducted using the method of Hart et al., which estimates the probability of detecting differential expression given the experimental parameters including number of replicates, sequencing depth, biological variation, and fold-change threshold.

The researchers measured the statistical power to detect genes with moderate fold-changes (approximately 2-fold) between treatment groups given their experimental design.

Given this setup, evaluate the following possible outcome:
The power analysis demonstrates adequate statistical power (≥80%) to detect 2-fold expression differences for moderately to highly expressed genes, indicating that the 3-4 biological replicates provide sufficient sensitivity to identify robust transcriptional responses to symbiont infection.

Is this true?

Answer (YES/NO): NO